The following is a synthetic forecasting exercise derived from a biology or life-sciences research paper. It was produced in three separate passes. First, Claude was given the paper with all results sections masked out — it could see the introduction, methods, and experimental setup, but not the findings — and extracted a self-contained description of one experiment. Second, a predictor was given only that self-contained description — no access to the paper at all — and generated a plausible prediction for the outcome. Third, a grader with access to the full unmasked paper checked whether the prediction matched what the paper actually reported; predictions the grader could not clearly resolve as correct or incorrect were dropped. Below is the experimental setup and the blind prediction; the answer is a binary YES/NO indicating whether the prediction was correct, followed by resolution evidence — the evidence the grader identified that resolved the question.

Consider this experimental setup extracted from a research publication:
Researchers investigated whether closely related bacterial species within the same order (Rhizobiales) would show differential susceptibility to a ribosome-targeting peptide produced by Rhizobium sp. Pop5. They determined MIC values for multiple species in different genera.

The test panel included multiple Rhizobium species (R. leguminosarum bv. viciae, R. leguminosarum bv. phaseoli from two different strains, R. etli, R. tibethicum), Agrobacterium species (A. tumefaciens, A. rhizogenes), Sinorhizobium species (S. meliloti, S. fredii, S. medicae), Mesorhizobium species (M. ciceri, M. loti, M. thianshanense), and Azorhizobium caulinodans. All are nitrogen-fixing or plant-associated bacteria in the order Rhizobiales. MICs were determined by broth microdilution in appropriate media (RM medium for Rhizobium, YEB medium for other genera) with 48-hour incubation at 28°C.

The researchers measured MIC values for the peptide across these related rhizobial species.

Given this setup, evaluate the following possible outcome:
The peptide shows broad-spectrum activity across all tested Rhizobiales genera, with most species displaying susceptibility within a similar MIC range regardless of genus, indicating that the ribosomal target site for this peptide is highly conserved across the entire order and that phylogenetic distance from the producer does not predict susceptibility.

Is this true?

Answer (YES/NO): NO